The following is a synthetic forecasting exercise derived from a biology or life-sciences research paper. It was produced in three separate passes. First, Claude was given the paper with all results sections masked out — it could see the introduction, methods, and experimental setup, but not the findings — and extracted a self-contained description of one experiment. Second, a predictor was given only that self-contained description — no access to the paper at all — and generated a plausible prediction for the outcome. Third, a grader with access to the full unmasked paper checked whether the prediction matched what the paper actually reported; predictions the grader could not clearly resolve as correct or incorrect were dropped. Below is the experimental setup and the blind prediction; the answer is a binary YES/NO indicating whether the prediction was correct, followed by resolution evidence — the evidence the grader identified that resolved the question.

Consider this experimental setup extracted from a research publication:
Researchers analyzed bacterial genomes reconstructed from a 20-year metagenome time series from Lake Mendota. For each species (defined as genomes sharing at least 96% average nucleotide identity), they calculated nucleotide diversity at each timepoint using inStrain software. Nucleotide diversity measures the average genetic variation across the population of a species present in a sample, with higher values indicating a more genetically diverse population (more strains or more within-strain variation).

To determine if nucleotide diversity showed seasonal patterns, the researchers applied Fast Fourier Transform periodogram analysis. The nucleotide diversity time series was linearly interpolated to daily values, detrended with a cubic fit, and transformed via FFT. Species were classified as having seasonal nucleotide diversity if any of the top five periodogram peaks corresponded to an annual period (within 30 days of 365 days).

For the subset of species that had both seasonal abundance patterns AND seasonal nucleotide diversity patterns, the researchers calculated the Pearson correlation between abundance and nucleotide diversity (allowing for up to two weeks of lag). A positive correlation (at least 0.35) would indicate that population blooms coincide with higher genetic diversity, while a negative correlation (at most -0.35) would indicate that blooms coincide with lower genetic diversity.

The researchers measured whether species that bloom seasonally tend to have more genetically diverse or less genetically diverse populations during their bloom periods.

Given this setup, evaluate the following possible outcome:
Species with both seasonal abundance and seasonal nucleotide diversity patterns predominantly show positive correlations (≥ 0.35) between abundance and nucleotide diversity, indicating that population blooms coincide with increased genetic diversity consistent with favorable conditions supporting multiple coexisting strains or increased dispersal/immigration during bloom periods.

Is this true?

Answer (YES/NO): NO